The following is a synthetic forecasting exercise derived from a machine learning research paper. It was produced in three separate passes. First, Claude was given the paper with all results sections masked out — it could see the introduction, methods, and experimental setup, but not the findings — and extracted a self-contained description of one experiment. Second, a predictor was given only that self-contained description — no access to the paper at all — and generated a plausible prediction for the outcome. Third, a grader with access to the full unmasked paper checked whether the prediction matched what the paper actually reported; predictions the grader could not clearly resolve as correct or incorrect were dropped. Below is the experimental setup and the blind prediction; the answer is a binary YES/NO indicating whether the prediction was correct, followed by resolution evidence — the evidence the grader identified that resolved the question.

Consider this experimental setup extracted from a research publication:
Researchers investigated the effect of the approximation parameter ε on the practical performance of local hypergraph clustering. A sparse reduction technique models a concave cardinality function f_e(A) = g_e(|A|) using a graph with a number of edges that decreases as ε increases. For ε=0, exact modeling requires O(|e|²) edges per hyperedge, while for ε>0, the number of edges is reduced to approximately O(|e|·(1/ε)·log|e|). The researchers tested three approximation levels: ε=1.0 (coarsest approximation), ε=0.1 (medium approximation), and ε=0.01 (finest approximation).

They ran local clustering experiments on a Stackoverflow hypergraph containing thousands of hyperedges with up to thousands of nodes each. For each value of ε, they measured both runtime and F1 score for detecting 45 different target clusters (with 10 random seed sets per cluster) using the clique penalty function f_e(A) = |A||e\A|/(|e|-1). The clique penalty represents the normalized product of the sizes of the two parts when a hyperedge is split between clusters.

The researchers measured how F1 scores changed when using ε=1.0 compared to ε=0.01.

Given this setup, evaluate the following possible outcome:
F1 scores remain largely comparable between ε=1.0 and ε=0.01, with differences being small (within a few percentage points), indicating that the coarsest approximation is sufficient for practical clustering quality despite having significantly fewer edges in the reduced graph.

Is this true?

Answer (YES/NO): YES